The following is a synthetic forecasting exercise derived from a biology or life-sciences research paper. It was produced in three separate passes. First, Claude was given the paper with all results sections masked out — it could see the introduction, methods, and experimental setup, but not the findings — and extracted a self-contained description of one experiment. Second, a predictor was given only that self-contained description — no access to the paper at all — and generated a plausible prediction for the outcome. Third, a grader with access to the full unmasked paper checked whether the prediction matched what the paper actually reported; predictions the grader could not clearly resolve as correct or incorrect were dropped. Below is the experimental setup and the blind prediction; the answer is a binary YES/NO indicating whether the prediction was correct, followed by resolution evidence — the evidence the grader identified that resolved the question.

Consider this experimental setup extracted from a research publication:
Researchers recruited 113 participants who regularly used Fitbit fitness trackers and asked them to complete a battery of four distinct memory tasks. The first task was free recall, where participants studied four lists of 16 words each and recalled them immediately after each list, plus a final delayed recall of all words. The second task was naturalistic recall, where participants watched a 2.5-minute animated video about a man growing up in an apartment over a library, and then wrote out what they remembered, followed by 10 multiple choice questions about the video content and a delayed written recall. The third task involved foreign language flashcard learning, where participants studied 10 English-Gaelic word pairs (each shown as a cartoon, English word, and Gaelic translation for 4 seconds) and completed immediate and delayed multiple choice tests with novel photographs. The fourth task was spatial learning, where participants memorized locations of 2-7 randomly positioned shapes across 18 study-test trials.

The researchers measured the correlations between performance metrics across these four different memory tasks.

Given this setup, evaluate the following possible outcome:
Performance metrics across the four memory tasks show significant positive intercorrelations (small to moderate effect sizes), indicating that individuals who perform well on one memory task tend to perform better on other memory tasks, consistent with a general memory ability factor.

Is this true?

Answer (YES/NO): NO